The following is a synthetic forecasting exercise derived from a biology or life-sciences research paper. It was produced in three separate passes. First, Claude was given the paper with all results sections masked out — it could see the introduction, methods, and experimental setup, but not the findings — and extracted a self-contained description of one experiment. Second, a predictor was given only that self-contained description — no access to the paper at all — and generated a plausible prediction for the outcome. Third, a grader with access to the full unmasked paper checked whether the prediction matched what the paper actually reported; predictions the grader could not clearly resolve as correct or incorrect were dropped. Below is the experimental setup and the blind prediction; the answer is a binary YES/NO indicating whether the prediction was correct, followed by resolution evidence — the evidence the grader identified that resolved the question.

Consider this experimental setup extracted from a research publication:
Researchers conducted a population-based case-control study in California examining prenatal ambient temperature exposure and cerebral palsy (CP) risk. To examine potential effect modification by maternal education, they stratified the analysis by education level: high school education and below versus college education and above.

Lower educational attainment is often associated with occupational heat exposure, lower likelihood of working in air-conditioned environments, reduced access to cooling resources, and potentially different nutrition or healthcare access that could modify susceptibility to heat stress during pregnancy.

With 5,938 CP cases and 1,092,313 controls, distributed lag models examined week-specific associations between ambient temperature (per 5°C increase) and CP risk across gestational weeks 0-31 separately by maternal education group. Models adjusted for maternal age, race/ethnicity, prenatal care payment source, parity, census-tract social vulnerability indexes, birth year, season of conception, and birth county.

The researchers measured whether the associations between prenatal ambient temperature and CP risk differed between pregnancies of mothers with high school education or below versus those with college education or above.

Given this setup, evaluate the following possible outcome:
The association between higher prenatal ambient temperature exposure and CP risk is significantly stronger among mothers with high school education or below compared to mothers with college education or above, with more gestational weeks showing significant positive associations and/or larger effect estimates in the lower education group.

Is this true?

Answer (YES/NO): NO